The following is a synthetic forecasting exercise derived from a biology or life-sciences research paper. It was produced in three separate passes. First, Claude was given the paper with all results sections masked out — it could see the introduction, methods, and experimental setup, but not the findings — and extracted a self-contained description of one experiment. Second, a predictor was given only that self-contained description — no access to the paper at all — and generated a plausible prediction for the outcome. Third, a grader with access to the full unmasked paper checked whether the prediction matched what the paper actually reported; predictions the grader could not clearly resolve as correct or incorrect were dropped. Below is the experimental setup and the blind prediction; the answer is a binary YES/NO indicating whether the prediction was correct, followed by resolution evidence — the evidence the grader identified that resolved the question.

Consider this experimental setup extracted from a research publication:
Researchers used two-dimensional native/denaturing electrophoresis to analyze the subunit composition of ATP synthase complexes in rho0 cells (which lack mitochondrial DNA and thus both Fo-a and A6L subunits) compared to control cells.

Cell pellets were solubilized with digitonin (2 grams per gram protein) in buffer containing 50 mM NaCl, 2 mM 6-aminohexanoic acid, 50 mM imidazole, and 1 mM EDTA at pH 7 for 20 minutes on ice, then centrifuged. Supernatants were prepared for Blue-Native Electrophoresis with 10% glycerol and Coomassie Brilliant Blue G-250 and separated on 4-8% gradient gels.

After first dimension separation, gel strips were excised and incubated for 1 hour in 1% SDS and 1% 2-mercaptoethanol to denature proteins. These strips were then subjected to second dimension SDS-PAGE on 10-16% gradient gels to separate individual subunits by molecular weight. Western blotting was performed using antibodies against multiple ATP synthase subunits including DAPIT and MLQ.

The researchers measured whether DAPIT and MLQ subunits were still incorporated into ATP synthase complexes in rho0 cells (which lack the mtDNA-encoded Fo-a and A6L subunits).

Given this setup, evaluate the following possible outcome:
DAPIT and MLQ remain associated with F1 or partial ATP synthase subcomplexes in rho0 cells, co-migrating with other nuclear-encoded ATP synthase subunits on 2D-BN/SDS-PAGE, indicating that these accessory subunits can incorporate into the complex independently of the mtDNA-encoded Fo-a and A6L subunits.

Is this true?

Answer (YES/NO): NO